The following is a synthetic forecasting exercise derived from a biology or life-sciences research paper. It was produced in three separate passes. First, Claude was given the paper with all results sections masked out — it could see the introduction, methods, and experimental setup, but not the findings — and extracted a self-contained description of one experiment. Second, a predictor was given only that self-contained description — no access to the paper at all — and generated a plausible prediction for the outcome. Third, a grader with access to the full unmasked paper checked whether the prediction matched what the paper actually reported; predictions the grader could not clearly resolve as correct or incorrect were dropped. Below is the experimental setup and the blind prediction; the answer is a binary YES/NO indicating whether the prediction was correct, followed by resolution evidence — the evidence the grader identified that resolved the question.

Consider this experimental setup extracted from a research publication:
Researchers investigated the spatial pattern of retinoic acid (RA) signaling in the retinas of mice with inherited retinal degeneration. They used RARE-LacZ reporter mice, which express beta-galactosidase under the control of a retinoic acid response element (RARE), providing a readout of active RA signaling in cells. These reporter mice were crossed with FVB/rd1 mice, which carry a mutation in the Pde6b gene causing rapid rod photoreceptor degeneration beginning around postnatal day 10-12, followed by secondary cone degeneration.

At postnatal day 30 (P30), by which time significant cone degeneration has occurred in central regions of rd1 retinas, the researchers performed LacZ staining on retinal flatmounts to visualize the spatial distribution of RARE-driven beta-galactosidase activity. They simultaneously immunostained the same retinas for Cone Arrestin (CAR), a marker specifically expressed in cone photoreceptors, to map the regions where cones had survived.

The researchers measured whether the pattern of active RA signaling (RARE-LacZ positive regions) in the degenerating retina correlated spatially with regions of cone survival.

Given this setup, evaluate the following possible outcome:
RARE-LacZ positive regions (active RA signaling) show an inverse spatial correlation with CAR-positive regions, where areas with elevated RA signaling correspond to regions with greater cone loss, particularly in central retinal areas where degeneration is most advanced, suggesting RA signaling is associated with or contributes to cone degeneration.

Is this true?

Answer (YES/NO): NO